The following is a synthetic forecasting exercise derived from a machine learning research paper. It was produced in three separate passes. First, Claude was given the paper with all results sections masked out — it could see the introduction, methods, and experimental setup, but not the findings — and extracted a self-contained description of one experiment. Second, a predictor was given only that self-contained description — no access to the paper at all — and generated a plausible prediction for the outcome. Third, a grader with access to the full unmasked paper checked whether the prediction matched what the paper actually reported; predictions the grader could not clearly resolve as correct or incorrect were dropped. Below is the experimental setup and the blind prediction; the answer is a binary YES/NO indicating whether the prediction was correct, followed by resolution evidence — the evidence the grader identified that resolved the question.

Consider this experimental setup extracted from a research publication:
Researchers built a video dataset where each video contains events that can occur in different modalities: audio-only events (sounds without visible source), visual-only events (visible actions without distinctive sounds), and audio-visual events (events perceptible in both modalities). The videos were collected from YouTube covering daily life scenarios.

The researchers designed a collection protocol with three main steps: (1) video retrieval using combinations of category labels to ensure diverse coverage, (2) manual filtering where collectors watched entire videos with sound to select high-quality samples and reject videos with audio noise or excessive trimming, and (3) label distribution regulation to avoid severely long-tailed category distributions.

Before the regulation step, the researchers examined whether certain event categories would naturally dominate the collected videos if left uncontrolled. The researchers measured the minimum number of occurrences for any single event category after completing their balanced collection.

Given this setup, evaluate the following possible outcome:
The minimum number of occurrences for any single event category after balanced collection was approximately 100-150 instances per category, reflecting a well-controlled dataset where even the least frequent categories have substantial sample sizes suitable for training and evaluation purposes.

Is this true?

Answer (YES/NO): YES